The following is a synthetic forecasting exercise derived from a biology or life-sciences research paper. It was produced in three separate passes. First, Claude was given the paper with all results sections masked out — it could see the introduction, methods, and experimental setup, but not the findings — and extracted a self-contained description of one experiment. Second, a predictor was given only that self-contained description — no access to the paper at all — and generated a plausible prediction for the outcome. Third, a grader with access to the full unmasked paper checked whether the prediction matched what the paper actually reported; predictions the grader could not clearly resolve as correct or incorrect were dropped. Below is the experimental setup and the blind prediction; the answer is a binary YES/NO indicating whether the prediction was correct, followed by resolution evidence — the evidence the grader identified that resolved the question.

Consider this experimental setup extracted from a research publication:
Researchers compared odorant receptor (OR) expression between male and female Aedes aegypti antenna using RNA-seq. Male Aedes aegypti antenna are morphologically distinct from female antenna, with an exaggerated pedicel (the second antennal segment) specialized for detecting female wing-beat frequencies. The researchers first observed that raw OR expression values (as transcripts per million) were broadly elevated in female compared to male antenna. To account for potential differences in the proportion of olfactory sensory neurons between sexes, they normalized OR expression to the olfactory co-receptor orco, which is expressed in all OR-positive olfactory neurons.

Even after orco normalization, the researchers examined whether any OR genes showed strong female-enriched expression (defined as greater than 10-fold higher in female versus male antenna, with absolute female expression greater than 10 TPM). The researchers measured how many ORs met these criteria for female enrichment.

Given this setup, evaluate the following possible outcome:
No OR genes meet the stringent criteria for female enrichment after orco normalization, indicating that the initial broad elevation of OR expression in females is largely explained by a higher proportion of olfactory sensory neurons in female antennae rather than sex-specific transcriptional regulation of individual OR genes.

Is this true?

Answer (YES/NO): NO